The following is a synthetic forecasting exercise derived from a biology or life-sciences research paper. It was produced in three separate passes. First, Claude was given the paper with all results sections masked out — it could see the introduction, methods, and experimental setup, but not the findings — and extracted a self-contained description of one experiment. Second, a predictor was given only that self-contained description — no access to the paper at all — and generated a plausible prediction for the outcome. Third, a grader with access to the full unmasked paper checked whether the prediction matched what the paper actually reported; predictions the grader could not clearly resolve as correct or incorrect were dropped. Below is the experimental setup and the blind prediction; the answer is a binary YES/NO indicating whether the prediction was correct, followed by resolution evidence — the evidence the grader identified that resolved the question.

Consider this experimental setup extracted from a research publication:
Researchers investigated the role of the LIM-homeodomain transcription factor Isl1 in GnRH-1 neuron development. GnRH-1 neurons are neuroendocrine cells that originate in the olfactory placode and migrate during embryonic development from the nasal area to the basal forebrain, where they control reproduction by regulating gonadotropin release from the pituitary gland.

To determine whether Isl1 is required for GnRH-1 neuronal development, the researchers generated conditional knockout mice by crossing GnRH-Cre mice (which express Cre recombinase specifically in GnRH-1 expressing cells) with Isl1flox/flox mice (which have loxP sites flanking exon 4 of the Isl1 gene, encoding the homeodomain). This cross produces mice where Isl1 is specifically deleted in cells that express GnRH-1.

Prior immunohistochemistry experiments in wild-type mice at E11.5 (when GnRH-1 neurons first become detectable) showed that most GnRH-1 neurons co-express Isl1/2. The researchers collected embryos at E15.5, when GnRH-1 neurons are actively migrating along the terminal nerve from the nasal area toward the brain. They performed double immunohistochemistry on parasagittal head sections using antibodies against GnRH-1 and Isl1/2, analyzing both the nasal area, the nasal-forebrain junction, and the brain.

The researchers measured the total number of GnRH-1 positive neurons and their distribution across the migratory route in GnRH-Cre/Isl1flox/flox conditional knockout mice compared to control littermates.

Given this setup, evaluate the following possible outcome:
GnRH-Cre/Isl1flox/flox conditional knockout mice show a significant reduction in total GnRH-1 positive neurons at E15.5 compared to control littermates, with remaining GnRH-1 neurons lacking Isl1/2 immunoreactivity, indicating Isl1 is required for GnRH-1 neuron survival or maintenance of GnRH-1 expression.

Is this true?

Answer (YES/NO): NO